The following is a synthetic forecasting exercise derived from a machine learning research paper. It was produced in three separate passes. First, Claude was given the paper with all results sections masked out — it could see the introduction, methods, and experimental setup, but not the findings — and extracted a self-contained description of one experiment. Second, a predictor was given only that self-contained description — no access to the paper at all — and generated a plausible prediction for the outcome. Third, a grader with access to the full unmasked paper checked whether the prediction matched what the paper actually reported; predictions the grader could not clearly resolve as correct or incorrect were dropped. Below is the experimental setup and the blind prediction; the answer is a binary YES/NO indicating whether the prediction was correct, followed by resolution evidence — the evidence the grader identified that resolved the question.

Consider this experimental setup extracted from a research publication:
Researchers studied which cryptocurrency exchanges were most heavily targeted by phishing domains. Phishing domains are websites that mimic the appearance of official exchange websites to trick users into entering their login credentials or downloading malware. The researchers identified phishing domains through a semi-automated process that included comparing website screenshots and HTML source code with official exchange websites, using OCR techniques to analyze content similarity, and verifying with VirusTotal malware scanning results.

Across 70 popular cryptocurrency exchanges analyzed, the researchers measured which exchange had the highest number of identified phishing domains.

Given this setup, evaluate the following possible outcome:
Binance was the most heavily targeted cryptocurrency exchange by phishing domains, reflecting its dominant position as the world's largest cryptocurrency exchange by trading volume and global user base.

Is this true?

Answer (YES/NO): YES